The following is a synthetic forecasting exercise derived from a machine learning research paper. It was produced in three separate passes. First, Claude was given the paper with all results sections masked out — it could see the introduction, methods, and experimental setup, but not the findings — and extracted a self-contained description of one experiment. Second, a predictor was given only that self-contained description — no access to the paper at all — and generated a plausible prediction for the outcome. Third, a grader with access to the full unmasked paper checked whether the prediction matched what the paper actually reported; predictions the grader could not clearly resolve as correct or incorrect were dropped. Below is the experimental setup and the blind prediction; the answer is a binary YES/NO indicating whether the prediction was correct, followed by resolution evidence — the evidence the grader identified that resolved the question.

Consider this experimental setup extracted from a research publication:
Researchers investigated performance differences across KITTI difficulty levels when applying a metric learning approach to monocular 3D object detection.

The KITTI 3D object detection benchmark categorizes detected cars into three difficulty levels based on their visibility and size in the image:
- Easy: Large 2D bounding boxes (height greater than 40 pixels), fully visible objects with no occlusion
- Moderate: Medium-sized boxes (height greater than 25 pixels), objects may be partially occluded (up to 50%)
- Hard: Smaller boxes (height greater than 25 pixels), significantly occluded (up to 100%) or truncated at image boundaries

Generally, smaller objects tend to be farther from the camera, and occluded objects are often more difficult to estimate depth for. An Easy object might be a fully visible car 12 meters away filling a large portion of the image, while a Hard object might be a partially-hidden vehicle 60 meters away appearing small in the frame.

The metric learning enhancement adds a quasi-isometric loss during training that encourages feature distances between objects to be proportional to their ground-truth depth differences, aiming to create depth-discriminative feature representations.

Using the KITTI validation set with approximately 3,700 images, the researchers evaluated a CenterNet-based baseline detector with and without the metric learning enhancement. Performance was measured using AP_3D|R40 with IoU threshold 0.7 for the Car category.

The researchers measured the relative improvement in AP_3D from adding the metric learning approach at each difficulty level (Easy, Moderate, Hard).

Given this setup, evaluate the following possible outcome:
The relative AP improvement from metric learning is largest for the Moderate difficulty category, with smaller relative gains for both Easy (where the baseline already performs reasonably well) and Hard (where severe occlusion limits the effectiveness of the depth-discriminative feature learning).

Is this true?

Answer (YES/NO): NO